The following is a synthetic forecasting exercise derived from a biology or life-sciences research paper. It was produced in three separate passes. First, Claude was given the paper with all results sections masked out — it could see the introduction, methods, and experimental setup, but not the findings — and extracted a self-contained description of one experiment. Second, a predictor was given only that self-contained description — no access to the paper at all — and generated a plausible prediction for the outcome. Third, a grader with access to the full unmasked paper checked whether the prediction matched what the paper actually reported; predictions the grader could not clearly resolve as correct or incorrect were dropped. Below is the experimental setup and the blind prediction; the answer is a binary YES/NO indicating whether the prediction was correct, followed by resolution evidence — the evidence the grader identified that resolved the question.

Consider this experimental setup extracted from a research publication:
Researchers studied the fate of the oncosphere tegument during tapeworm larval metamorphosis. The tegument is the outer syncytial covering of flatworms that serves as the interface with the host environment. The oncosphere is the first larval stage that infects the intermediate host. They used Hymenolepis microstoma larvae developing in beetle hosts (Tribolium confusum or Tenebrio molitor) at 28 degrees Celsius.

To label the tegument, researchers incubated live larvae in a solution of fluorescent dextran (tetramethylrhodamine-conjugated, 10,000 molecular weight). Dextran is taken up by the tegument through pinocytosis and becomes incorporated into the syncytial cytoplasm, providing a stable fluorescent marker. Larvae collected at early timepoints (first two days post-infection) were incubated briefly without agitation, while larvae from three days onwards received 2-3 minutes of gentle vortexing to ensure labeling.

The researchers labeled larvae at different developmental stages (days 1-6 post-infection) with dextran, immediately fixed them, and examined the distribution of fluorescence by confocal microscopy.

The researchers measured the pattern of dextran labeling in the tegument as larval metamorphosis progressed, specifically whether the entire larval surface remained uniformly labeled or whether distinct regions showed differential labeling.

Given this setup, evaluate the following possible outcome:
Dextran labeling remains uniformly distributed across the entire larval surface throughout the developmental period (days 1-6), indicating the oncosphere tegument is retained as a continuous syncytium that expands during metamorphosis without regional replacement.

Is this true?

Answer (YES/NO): NO